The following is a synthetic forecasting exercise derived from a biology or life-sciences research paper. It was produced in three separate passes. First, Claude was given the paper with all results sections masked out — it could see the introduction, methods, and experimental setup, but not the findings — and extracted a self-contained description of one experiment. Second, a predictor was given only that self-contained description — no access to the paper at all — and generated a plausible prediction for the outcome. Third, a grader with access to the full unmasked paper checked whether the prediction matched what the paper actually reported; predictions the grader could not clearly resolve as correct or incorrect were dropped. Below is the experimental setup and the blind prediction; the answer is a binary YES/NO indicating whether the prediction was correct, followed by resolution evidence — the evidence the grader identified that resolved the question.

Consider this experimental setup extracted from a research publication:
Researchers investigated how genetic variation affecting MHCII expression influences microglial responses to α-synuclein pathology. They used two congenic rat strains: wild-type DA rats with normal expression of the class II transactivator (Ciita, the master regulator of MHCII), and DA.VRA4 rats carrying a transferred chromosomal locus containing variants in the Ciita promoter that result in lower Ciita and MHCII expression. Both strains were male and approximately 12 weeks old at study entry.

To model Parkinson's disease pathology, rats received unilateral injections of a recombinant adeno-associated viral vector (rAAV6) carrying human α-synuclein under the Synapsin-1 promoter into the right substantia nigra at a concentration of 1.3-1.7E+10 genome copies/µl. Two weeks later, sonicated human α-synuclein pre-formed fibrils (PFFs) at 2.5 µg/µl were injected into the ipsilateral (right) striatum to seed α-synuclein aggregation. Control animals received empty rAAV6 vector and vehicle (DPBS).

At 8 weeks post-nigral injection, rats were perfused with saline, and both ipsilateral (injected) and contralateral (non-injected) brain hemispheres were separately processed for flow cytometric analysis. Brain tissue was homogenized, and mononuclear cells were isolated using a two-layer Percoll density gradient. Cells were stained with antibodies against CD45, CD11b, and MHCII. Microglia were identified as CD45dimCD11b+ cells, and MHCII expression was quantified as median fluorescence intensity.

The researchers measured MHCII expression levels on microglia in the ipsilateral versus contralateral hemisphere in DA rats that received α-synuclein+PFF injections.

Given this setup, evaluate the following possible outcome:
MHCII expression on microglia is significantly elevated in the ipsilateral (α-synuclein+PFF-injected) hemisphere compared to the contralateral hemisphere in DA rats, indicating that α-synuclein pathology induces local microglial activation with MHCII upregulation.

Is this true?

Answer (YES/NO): NO